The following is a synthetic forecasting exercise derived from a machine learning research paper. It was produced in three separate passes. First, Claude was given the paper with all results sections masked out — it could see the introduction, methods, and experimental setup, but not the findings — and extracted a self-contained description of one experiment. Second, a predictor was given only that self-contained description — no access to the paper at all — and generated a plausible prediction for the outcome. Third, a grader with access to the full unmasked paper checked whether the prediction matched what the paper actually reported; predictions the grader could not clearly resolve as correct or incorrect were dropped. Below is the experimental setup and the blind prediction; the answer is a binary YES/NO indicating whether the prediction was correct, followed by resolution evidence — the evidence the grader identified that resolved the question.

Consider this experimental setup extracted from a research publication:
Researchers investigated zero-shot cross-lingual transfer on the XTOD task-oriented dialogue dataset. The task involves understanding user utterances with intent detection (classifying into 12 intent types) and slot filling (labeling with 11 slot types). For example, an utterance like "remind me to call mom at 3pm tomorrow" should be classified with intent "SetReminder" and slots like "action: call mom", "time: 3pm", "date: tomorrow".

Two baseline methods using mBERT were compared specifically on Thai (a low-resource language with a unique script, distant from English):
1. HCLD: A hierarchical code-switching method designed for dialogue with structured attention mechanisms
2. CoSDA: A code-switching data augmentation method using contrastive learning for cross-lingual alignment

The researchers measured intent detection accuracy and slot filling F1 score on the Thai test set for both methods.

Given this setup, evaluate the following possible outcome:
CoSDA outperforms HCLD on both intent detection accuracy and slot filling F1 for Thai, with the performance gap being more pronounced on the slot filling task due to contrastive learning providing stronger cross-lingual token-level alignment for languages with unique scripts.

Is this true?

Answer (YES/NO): NO